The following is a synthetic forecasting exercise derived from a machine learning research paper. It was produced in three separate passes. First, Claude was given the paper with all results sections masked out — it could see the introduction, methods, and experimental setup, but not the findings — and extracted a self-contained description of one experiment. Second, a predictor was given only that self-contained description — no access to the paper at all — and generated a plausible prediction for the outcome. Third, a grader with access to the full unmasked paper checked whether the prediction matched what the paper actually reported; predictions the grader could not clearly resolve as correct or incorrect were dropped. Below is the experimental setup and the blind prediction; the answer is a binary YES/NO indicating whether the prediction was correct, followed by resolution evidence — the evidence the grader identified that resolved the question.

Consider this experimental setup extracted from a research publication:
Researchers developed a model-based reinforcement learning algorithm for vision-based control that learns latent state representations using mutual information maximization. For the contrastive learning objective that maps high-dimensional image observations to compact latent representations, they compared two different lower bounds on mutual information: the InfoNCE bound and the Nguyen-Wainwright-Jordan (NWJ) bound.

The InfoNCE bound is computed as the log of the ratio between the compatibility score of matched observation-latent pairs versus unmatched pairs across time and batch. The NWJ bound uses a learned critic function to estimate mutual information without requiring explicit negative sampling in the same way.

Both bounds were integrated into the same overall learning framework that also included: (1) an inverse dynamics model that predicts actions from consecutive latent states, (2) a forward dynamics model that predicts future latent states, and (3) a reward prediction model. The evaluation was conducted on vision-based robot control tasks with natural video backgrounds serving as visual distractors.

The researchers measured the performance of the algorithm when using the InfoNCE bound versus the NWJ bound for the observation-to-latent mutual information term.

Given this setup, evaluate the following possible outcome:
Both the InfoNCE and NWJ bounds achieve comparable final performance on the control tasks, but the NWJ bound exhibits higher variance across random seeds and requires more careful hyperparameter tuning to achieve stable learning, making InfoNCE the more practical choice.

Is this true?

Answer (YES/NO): NO